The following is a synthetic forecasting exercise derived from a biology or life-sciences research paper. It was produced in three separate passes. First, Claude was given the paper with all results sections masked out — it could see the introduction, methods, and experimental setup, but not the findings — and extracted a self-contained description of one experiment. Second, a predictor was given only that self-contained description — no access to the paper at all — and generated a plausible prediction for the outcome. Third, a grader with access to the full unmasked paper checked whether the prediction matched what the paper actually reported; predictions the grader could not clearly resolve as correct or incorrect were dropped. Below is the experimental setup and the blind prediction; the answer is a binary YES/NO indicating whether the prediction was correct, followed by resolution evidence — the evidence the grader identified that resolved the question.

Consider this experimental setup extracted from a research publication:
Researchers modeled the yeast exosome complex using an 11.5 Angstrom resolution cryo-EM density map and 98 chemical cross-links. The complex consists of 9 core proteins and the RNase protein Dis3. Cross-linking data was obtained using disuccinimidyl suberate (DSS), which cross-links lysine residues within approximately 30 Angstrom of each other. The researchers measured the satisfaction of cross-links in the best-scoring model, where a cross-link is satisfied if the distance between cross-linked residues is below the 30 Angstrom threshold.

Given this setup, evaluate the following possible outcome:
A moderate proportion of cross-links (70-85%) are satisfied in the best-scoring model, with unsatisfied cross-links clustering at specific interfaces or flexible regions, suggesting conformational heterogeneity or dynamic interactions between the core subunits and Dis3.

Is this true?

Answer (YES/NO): NO